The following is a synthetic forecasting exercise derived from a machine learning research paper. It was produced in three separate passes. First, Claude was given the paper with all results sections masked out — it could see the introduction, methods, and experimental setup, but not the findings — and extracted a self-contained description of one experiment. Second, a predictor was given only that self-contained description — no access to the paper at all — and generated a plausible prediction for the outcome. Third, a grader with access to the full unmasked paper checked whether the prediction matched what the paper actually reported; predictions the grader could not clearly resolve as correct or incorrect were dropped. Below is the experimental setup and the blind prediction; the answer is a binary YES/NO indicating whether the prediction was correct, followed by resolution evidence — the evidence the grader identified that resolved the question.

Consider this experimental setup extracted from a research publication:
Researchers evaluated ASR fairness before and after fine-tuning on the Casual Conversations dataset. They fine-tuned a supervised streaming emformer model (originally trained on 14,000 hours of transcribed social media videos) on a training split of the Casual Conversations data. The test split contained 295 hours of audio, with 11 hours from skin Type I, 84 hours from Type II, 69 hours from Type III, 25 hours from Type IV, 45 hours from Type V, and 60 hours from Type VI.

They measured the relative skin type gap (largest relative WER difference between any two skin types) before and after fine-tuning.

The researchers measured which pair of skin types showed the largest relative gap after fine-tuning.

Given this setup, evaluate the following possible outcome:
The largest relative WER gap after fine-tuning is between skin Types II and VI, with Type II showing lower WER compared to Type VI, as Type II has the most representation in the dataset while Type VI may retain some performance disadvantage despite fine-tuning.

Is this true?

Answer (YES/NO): NO